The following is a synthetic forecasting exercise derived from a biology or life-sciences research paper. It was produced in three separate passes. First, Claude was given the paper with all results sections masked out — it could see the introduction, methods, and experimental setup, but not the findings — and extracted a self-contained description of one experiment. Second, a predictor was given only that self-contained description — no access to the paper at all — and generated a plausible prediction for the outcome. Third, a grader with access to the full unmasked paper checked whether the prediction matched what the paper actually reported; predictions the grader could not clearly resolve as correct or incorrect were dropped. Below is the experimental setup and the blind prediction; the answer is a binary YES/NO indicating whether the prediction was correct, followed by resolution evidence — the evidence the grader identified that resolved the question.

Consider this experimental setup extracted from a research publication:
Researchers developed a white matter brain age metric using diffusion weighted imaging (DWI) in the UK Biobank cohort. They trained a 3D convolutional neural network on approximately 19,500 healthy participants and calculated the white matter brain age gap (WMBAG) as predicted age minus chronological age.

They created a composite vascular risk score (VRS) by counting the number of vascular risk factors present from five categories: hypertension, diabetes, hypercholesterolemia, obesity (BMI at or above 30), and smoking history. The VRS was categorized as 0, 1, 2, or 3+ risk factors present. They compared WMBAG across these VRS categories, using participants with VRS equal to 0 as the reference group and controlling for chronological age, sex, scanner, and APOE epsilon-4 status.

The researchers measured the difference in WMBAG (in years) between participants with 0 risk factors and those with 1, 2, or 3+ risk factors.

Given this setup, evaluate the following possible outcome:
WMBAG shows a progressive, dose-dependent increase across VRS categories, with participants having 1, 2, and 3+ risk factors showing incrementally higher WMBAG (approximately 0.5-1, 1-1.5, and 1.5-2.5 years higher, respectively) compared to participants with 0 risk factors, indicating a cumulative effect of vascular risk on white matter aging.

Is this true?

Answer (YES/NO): YES